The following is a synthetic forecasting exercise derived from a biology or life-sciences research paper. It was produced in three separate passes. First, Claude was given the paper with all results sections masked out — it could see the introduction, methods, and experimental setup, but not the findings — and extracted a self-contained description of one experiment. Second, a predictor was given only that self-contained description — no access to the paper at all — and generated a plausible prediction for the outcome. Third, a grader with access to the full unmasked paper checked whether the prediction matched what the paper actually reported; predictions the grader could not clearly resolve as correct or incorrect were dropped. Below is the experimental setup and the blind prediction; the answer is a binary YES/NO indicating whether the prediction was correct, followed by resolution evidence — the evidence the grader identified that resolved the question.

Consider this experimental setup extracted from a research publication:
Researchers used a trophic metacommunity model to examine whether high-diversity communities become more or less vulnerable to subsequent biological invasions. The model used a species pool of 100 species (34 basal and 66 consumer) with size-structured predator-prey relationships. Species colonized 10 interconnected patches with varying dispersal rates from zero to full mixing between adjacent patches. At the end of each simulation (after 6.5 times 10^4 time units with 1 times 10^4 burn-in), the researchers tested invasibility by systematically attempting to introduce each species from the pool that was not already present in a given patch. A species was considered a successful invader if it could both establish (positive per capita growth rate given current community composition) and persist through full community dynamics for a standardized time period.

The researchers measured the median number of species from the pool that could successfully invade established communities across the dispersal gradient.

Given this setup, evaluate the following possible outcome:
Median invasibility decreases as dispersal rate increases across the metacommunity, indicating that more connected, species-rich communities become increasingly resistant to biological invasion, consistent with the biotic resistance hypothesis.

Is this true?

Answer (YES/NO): YES